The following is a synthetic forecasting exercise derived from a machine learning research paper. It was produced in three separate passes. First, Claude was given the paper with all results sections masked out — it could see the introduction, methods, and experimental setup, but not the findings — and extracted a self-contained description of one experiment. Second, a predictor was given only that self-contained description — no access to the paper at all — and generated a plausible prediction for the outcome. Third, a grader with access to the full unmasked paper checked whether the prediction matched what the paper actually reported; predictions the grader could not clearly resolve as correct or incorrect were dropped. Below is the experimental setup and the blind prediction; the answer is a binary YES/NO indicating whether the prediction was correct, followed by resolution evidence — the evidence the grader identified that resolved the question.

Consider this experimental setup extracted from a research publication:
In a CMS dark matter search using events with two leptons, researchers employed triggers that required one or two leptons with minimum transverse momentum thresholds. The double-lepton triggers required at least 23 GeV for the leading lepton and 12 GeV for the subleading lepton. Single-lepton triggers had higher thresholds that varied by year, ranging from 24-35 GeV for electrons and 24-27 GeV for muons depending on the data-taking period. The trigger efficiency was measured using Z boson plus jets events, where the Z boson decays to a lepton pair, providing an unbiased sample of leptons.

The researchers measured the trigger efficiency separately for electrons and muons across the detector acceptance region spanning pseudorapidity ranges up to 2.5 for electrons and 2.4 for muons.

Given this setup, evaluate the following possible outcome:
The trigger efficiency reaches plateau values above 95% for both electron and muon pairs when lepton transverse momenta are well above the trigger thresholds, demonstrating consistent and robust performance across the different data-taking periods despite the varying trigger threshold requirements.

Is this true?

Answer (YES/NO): NO